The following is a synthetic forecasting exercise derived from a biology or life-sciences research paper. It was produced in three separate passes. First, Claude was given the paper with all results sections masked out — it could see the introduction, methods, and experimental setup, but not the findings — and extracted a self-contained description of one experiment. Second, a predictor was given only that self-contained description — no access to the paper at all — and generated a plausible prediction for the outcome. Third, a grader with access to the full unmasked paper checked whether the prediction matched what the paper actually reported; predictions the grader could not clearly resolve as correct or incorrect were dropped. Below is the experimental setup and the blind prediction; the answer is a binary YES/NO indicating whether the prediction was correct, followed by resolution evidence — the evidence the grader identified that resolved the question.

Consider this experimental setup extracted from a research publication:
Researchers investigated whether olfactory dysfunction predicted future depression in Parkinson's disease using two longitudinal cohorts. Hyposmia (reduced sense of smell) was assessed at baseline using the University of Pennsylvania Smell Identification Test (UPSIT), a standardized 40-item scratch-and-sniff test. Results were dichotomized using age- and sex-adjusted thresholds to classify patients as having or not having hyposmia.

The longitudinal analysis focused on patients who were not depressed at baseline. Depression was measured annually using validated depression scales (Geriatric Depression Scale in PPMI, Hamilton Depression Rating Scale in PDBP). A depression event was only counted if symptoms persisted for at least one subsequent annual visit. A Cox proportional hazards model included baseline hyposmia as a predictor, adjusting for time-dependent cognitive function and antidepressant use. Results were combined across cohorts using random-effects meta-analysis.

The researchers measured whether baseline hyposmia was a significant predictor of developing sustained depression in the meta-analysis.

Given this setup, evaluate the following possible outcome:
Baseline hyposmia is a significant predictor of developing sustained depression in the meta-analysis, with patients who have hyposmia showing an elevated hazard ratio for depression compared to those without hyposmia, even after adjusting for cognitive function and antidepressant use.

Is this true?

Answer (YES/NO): YES